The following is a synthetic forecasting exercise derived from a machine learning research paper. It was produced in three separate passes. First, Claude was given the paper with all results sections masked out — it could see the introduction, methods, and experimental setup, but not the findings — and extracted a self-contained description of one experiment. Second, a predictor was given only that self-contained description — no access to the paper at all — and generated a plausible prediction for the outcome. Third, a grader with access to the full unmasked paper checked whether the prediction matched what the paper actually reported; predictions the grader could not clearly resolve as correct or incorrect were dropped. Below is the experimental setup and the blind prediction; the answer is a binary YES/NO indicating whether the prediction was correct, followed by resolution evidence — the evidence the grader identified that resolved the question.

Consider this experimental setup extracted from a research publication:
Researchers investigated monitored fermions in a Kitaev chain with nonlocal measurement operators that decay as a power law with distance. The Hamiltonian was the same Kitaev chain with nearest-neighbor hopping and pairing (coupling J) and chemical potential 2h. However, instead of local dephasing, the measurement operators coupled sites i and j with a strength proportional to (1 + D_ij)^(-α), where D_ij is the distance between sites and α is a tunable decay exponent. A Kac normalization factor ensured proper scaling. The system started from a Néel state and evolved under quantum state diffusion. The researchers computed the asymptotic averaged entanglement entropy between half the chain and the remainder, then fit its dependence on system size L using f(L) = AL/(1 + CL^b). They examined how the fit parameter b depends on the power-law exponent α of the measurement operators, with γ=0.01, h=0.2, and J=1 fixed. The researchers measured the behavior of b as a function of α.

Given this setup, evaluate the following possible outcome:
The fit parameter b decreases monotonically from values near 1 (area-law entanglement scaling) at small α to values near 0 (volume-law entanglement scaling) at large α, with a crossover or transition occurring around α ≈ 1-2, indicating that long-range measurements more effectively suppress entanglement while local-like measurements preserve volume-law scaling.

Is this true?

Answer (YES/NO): NO